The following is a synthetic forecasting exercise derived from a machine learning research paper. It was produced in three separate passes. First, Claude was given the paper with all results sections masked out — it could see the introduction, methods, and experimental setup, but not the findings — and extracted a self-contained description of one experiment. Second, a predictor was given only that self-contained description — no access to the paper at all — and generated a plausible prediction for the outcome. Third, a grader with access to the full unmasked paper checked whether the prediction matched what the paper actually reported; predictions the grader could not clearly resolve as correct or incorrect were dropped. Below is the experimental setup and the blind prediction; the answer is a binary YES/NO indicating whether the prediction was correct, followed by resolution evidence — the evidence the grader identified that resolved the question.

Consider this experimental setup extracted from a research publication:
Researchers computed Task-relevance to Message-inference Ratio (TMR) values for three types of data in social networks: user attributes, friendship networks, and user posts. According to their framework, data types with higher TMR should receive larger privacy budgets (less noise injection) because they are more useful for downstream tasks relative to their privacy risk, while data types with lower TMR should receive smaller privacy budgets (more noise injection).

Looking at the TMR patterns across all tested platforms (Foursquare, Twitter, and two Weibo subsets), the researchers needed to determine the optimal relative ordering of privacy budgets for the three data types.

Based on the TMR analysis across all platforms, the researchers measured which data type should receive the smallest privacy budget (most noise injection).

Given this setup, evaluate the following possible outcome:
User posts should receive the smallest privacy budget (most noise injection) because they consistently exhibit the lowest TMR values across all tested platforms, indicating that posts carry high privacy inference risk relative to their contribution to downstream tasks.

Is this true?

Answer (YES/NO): NO